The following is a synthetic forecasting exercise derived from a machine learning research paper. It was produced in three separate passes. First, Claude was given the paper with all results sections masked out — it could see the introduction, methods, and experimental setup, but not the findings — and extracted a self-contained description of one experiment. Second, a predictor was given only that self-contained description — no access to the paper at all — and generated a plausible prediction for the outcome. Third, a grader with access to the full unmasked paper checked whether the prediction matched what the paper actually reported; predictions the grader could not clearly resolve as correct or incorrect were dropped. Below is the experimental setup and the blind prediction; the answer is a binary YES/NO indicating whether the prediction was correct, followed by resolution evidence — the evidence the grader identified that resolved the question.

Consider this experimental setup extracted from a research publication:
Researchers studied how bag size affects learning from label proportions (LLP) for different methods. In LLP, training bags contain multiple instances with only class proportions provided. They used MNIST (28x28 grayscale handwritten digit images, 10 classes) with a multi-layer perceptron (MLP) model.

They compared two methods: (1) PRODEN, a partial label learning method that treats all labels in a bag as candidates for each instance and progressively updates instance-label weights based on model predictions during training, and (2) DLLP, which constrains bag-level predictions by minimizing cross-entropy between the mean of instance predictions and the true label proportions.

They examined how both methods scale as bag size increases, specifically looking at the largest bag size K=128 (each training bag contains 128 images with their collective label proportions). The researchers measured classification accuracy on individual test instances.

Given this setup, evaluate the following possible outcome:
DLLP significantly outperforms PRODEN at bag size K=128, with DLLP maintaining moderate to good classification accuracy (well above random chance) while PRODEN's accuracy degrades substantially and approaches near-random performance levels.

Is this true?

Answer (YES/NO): YES